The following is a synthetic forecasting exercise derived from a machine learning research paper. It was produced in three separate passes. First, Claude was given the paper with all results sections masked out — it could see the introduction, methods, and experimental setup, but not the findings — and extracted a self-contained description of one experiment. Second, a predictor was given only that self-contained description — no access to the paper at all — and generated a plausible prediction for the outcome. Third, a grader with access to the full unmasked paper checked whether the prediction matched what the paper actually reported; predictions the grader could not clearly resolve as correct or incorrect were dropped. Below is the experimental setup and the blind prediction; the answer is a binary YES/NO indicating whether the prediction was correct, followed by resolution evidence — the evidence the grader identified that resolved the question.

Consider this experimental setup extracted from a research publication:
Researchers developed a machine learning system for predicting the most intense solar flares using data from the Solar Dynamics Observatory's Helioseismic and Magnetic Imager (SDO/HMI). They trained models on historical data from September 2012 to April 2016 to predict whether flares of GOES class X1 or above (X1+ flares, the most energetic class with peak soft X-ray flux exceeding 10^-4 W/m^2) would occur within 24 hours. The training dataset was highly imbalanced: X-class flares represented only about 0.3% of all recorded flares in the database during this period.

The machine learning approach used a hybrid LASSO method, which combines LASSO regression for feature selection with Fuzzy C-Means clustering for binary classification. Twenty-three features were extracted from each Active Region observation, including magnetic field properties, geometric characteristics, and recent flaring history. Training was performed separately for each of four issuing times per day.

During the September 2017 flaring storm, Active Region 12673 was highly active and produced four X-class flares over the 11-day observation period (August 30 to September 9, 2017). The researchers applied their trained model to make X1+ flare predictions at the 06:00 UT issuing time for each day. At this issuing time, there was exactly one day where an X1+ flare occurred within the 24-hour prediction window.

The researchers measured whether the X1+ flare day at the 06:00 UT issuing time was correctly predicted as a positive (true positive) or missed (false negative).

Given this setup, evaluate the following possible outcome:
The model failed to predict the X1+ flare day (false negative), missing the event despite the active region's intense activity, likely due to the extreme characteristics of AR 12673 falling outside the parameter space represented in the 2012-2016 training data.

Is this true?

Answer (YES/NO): NO